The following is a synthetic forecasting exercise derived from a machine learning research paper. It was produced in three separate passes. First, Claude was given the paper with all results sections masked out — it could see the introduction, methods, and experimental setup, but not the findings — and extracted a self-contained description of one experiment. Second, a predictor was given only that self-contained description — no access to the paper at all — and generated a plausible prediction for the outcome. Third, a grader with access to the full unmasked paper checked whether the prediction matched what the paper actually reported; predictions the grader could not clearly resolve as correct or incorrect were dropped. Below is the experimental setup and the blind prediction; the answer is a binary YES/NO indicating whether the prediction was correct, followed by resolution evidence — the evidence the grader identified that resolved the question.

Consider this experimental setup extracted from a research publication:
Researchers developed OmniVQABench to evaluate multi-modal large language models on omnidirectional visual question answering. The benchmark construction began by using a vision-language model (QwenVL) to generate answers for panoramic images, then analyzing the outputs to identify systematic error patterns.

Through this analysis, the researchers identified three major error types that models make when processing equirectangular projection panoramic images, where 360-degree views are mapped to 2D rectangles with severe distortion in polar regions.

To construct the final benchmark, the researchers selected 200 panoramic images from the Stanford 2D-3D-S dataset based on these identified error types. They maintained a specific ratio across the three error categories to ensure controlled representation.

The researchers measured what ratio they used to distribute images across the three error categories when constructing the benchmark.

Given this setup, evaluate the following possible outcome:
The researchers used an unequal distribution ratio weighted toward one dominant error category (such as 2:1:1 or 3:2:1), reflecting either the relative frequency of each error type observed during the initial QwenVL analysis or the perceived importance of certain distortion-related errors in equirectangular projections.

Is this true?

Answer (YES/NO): YES